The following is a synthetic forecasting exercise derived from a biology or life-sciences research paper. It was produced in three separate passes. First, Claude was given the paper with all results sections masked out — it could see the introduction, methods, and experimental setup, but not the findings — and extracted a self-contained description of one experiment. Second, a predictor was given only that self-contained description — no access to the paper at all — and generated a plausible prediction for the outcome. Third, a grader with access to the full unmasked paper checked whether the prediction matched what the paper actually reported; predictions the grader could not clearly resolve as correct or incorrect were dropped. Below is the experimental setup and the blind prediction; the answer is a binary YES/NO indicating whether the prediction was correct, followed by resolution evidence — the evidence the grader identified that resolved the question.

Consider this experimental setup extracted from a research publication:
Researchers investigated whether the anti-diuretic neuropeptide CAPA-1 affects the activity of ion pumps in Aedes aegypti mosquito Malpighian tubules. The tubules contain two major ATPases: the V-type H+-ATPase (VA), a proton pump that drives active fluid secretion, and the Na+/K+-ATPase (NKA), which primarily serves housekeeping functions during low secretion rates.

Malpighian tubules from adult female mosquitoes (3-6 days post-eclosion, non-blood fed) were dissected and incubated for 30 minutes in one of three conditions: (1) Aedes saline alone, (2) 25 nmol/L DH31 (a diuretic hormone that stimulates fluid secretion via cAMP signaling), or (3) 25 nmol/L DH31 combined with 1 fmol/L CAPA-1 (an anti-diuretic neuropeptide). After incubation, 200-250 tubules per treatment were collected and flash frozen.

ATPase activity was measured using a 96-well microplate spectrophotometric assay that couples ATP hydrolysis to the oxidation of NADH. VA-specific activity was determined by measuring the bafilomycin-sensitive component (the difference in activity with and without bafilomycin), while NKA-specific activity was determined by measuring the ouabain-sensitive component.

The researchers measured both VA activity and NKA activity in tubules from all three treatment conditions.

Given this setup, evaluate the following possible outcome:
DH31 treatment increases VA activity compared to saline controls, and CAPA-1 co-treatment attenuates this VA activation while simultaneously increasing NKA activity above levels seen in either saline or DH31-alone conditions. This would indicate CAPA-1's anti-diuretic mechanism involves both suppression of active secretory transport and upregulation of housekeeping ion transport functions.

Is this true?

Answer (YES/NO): NO